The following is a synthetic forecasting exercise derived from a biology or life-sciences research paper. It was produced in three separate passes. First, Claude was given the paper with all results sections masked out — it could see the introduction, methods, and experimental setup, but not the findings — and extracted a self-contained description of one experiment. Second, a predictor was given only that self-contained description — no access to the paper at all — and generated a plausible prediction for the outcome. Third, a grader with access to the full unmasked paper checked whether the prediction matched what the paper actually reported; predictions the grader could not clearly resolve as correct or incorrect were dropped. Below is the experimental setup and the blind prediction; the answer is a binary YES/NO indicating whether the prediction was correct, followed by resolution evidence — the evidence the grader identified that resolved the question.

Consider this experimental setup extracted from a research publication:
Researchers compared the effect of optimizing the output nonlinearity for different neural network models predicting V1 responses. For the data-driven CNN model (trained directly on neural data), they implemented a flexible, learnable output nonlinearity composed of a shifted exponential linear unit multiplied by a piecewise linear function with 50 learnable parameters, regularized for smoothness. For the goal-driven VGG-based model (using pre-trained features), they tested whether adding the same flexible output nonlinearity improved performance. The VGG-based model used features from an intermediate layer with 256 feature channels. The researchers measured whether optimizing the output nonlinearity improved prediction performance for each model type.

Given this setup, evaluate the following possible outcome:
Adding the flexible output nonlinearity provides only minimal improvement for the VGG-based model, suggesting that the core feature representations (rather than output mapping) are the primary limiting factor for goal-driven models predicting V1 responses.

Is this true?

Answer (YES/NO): NO